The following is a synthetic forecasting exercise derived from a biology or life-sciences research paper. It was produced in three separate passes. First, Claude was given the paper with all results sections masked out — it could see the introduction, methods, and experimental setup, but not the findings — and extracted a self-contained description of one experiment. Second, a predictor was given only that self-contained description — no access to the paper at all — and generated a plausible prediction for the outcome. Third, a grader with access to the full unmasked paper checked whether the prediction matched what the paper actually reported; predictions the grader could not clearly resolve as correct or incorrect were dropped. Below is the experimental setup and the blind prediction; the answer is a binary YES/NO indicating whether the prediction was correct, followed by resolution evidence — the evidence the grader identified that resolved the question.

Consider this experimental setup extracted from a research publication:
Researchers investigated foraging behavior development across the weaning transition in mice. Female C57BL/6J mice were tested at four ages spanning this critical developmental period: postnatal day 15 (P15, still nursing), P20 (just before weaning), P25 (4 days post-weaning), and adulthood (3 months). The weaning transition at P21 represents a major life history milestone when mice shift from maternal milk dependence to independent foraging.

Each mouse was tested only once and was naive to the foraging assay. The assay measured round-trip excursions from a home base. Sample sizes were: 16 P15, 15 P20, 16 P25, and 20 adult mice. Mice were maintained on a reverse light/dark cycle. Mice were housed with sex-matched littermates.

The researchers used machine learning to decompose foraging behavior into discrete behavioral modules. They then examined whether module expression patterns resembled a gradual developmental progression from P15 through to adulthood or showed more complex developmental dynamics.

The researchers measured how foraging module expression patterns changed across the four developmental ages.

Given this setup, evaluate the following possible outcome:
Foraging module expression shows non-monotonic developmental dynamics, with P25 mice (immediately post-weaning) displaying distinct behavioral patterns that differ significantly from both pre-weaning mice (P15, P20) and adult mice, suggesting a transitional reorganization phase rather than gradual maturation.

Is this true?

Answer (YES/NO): NO